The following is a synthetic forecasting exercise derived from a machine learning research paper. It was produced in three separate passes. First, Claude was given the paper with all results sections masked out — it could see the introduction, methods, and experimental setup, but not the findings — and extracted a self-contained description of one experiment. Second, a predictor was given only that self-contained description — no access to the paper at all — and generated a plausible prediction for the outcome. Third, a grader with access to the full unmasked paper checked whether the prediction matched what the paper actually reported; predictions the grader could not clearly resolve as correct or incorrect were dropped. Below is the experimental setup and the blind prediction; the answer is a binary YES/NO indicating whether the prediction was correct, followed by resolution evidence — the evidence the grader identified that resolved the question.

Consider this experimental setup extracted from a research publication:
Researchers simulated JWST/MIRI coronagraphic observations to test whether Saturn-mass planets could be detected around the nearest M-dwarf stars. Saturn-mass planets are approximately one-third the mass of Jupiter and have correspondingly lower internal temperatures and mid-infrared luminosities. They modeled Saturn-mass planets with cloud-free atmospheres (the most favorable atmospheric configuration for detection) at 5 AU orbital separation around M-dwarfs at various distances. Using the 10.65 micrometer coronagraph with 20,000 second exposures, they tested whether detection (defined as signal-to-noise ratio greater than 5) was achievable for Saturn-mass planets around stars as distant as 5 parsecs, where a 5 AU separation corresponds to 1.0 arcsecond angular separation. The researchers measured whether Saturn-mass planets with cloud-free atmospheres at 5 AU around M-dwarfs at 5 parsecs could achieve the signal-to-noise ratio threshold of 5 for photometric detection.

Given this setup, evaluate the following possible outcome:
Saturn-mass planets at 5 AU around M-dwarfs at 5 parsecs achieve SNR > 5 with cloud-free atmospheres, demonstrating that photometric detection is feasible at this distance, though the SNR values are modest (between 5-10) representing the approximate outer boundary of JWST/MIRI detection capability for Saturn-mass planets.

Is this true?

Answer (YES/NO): NO